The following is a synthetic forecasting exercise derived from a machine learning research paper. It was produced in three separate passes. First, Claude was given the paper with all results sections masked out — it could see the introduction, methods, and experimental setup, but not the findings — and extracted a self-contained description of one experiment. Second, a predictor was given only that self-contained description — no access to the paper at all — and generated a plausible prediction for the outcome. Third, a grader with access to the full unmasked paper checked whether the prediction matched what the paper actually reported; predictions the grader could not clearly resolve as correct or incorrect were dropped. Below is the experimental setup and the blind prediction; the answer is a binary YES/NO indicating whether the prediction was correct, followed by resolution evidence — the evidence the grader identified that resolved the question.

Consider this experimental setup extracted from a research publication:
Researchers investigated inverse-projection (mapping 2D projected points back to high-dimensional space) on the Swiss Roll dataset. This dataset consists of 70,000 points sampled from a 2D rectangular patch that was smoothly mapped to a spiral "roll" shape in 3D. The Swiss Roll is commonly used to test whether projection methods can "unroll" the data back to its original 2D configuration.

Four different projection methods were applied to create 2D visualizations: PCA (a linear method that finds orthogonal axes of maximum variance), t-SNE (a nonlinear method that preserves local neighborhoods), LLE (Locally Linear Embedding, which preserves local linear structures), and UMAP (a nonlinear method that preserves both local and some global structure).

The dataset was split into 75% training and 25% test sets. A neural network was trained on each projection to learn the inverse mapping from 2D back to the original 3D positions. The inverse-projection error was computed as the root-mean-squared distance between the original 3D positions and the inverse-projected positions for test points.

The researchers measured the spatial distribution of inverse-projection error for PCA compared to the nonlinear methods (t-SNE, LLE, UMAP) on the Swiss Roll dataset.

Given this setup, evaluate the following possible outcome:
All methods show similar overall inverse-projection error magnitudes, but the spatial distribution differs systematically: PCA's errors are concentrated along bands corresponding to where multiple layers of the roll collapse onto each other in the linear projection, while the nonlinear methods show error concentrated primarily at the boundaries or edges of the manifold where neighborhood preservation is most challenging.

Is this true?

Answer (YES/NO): NO